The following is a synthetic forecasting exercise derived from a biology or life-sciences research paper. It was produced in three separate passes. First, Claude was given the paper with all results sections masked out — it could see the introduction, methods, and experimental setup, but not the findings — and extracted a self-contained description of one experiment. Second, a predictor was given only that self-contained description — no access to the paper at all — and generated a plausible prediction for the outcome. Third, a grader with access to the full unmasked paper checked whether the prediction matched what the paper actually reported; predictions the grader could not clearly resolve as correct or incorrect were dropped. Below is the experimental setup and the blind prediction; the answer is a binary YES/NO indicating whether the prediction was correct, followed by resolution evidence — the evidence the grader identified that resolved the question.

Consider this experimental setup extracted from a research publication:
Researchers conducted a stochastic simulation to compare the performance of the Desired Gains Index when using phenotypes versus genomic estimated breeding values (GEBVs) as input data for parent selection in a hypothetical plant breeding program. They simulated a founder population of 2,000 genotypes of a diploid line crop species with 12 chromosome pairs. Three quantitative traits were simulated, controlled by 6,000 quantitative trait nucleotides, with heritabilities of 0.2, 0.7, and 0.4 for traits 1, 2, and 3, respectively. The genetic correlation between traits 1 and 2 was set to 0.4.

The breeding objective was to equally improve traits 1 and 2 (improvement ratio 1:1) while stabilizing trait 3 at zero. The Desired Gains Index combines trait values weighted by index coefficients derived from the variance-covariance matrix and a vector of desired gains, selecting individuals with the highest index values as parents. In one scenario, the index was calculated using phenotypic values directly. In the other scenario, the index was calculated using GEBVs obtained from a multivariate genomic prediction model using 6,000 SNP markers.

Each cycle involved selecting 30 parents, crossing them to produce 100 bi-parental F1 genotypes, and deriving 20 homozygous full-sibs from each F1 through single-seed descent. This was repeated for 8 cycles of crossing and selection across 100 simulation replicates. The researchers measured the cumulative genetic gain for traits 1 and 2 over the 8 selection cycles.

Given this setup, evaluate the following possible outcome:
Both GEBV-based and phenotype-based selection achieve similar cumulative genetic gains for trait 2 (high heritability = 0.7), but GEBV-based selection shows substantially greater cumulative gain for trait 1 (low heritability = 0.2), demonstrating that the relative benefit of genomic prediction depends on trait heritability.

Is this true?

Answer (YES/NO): NO